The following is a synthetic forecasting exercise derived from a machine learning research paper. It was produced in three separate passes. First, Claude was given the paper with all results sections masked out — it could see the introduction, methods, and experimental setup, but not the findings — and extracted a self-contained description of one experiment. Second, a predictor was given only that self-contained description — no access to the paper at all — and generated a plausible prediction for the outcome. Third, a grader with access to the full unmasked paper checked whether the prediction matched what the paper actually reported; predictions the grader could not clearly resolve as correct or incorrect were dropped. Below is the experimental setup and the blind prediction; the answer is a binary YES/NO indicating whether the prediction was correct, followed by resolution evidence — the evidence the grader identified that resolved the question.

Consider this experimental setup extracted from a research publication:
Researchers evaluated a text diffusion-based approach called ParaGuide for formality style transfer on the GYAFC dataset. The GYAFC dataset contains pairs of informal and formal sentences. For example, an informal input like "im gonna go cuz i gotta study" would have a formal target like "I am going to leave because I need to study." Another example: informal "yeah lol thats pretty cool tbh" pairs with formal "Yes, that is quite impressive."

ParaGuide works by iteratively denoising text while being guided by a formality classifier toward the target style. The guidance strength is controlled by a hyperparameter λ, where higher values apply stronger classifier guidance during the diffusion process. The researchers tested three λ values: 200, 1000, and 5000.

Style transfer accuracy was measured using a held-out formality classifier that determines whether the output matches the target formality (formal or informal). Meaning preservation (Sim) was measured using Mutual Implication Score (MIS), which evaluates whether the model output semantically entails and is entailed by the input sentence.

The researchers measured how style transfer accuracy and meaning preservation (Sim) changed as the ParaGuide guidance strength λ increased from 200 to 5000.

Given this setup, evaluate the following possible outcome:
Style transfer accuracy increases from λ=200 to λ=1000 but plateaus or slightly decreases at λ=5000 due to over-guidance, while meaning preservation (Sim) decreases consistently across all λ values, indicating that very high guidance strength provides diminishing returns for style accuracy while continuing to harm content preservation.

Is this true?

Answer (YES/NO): YES